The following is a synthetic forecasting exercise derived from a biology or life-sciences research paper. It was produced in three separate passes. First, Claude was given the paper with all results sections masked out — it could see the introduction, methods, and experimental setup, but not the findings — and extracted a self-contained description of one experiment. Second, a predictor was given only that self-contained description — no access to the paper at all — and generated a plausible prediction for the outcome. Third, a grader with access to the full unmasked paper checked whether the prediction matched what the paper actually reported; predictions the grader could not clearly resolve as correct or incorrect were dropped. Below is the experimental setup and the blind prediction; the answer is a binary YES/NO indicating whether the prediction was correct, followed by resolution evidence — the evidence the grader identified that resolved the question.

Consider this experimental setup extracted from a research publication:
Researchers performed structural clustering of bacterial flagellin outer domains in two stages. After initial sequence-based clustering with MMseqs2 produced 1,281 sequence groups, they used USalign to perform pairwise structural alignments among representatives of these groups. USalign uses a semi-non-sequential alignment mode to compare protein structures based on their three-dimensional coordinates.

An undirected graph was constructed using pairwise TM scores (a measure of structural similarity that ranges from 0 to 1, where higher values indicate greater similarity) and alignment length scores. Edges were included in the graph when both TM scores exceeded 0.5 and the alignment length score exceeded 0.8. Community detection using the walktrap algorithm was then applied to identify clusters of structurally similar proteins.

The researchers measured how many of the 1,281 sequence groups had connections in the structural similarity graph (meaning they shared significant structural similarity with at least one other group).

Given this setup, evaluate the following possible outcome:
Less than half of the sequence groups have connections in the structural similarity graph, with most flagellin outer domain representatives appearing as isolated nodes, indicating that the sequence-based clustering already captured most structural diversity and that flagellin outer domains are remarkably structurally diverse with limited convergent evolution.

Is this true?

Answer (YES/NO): NO